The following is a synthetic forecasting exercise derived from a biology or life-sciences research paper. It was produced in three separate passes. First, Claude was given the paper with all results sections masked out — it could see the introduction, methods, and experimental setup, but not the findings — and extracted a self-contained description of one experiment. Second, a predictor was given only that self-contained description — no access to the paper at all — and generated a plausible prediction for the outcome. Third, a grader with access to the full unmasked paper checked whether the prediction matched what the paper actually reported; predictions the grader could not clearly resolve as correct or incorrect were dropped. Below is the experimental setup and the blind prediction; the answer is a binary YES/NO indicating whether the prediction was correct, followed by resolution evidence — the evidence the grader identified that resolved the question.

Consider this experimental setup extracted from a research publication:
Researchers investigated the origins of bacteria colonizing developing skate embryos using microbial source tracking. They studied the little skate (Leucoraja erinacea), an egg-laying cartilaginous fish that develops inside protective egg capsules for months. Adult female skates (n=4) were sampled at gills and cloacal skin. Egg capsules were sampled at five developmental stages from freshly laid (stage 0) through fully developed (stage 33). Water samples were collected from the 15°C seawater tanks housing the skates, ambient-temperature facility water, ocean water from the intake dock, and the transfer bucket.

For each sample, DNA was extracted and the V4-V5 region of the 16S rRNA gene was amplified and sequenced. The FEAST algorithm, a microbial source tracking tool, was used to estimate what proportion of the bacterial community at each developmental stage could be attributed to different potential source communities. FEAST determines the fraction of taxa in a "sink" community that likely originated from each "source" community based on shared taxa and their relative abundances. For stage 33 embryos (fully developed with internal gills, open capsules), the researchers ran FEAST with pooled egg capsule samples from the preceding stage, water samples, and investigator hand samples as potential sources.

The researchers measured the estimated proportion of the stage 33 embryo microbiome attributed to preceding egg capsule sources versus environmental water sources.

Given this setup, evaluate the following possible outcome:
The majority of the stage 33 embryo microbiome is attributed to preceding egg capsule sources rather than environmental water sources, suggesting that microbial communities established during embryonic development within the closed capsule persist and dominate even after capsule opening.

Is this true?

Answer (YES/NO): NO